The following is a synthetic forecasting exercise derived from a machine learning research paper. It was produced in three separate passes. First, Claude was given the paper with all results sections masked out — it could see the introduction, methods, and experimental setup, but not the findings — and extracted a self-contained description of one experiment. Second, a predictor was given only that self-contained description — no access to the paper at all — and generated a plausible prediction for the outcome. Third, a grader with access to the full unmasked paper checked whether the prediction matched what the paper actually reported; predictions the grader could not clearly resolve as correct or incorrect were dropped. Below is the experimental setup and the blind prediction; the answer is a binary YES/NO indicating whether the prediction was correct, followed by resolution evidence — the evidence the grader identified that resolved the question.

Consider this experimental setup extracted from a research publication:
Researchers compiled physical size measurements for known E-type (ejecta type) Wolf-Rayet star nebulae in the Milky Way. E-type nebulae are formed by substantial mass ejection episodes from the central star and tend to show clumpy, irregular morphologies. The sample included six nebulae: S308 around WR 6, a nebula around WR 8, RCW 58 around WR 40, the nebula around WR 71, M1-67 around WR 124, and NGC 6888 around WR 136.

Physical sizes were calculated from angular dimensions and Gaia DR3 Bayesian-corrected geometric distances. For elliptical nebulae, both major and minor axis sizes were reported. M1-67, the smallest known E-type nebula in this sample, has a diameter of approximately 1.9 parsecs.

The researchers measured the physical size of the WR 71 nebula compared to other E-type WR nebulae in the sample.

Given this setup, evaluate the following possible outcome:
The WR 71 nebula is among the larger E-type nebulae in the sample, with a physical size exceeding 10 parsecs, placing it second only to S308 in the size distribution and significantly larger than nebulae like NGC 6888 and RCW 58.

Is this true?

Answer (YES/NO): YES